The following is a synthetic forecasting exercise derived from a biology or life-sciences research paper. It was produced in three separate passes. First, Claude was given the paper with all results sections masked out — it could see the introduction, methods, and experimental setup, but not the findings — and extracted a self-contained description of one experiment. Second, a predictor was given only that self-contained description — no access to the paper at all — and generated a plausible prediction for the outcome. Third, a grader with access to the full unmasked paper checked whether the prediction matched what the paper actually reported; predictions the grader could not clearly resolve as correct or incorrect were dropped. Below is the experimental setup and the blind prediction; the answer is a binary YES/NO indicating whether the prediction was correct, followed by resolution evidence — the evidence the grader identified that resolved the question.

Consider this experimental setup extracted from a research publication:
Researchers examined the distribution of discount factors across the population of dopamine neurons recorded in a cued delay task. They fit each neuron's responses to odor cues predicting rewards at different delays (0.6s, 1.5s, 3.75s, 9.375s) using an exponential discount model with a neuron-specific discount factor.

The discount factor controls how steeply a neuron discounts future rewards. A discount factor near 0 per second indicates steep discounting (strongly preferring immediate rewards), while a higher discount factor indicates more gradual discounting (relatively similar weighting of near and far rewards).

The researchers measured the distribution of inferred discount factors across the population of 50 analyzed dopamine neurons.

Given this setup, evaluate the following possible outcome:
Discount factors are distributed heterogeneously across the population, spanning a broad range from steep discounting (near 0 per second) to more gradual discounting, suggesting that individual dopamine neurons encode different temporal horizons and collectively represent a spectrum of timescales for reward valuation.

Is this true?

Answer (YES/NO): YES